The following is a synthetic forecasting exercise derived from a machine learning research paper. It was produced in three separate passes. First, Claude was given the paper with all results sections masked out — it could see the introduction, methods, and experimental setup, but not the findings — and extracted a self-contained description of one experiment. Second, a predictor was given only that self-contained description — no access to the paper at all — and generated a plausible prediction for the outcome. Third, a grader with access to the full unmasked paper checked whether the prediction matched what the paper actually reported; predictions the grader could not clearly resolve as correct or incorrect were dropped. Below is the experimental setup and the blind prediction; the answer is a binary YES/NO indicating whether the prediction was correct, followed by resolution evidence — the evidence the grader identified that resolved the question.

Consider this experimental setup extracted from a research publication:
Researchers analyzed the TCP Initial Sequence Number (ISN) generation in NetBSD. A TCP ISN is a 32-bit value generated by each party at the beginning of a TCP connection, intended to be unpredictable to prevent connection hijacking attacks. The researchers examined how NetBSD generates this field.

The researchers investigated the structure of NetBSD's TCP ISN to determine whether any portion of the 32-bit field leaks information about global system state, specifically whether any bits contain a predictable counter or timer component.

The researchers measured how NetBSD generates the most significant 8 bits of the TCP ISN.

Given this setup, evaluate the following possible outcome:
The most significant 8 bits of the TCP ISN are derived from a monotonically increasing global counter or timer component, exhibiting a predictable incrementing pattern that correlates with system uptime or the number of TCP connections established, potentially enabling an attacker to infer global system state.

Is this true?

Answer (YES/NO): YES